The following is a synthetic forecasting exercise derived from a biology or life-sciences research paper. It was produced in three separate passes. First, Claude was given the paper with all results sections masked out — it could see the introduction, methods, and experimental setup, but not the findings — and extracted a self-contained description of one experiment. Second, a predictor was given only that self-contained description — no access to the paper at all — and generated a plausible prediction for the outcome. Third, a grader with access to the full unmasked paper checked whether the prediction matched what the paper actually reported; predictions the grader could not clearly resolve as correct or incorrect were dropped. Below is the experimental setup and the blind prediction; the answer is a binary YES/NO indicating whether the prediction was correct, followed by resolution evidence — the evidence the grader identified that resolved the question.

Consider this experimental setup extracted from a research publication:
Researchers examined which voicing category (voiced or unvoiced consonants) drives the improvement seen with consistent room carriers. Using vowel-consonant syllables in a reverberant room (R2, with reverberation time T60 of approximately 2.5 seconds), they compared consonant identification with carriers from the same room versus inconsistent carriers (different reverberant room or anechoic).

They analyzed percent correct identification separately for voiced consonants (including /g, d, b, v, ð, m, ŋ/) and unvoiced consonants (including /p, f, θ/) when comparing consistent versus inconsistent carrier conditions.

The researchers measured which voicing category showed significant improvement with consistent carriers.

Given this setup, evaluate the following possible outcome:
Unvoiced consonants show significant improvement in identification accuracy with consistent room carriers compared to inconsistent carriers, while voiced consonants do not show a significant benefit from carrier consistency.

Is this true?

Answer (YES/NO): NO